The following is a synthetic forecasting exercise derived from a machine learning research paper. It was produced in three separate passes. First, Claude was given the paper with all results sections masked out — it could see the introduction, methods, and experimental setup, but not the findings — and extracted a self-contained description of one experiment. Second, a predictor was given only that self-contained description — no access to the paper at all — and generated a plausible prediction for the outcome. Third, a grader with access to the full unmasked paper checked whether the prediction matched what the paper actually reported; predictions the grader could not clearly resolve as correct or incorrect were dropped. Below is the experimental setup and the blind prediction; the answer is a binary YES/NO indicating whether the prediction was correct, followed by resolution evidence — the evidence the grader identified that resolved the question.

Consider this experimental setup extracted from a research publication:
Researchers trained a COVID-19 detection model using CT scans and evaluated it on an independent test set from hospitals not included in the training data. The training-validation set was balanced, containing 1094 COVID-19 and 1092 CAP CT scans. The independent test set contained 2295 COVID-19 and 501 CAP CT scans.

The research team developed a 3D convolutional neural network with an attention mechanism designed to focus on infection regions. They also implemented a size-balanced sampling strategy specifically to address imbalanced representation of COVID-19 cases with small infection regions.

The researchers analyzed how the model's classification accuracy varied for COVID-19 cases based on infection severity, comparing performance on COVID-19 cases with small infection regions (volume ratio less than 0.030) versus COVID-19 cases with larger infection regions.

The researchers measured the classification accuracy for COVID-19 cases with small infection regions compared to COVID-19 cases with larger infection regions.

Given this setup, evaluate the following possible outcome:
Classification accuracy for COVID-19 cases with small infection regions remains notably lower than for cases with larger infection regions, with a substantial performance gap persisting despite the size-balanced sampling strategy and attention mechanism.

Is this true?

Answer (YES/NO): YES